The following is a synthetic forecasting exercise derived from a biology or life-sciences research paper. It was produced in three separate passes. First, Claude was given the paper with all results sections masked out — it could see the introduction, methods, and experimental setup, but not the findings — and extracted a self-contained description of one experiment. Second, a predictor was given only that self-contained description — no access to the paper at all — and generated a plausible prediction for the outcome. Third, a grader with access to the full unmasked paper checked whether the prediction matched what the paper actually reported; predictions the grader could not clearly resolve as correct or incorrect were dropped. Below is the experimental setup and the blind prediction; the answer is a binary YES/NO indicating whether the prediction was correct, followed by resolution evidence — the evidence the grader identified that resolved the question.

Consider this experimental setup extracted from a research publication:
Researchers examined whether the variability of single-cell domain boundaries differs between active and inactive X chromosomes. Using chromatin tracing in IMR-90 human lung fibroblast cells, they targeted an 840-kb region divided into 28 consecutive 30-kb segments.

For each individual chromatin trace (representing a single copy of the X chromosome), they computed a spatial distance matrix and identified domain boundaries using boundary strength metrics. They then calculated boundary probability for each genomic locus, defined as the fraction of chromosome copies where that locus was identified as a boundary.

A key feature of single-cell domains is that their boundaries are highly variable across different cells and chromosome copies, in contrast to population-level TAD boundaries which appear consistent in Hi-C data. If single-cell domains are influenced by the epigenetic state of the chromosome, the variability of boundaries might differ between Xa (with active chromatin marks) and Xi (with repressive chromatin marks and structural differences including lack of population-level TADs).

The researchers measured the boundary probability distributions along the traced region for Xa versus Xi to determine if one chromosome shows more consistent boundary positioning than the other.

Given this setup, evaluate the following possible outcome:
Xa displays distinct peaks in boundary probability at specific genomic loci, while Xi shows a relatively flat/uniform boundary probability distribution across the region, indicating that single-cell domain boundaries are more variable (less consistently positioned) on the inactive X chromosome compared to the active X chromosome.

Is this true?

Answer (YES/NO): YES